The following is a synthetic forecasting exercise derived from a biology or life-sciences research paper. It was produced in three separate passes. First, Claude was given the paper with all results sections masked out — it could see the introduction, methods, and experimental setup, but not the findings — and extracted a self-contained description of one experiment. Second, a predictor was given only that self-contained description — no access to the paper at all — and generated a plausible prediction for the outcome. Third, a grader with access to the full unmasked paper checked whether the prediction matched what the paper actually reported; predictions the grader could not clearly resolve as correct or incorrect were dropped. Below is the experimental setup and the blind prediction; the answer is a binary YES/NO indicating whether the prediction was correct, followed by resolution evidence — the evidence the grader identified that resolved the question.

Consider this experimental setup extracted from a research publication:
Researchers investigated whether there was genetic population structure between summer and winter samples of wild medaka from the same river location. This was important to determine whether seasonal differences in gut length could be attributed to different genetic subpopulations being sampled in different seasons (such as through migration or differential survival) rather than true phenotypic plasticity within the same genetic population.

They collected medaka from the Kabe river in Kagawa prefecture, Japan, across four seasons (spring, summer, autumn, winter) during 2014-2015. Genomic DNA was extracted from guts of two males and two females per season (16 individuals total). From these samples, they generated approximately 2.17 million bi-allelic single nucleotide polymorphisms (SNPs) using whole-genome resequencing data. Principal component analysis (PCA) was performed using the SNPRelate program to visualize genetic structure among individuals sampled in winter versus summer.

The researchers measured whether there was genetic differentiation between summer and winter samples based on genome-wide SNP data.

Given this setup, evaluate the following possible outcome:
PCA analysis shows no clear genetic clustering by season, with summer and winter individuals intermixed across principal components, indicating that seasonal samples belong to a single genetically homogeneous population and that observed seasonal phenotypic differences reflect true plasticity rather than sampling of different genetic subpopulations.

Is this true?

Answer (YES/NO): YES